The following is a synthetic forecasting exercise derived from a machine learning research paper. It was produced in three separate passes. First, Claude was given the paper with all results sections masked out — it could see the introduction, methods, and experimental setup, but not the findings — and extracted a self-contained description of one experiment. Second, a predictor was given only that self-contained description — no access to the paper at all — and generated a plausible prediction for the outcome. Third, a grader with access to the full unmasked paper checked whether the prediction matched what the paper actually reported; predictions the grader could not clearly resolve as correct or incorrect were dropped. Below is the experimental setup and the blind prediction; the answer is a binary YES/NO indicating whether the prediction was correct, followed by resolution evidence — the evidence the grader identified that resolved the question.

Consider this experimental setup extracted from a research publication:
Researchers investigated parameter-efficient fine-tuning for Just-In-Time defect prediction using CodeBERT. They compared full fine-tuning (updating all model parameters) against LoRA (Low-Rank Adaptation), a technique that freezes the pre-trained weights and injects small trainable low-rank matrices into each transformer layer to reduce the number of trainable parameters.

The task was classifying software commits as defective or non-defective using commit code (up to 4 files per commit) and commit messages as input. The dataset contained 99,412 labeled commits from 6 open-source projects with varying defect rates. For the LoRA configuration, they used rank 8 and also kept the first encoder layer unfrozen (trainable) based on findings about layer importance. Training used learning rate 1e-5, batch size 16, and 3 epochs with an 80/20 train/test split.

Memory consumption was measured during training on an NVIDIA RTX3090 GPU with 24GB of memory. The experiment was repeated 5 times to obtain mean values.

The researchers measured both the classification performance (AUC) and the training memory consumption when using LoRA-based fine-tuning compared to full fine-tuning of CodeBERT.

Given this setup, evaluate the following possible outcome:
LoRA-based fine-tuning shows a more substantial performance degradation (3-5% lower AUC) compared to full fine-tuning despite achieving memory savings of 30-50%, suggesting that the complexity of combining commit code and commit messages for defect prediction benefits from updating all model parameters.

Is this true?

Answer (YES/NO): NO